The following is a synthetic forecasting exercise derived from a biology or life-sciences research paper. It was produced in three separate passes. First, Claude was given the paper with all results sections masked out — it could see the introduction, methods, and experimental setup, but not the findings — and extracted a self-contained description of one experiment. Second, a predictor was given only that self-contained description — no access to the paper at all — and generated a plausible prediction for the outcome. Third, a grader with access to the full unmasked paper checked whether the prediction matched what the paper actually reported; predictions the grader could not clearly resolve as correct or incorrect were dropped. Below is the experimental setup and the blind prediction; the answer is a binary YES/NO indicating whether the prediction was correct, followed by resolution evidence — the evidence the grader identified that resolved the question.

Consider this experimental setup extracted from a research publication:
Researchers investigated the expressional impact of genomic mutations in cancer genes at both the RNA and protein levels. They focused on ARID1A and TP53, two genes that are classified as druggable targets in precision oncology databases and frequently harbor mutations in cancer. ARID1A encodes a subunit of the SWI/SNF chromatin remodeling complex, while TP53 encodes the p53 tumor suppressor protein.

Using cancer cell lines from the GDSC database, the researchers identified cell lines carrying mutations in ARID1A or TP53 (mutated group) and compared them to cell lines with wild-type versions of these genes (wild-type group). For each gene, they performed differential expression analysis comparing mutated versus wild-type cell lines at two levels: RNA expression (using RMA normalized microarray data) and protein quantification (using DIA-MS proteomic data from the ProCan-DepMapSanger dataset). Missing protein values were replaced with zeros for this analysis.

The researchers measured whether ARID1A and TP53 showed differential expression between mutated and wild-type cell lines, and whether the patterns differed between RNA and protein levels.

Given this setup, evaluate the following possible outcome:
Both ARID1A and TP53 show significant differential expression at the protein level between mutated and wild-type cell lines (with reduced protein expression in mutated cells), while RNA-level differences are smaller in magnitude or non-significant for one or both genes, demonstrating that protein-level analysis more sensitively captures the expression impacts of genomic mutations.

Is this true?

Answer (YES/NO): NO